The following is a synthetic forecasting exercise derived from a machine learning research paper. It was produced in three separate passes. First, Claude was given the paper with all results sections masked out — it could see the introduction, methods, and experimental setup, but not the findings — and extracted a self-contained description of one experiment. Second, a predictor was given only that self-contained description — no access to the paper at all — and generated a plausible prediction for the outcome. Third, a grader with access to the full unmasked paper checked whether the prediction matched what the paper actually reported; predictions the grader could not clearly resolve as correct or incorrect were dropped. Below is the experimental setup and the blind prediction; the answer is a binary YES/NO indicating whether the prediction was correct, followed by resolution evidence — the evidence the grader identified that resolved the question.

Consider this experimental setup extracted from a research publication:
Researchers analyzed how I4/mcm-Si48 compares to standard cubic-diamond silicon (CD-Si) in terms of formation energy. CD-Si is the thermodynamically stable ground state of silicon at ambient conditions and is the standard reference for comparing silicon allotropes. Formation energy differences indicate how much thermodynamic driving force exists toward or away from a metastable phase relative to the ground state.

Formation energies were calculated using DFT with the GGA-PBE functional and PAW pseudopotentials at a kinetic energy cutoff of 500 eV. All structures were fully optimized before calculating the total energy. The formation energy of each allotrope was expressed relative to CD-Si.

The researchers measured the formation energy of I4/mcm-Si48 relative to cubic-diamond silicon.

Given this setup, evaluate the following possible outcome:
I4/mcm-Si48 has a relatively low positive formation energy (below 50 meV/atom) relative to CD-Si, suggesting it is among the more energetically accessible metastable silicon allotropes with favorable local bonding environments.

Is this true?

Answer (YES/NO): NO